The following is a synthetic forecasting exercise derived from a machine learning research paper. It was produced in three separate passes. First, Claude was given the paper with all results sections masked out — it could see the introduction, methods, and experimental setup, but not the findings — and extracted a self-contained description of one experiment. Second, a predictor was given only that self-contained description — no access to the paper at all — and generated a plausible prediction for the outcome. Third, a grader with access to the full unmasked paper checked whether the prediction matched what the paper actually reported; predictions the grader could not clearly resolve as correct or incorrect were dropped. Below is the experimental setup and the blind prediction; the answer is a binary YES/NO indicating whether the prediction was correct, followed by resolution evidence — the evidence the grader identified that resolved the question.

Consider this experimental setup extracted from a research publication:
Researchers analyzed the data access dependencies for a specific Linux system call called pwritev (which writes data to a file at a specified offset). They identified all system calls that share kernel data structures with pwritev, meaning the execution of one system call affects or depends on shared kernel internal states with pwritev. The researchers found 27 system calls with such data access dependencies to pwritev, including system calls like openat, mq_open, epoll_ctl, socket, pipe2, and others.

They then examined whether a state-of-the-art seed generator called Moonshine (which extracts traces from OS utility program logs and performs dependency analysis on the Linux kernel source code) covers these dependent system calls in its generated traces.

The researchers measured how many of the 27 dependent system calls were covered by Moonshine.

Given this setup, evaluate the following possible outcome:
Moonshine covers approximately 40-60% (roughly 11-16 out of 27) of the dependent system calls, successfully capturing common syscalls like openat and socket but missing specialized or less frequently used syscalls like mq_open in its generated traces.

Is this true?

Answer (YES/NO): NO